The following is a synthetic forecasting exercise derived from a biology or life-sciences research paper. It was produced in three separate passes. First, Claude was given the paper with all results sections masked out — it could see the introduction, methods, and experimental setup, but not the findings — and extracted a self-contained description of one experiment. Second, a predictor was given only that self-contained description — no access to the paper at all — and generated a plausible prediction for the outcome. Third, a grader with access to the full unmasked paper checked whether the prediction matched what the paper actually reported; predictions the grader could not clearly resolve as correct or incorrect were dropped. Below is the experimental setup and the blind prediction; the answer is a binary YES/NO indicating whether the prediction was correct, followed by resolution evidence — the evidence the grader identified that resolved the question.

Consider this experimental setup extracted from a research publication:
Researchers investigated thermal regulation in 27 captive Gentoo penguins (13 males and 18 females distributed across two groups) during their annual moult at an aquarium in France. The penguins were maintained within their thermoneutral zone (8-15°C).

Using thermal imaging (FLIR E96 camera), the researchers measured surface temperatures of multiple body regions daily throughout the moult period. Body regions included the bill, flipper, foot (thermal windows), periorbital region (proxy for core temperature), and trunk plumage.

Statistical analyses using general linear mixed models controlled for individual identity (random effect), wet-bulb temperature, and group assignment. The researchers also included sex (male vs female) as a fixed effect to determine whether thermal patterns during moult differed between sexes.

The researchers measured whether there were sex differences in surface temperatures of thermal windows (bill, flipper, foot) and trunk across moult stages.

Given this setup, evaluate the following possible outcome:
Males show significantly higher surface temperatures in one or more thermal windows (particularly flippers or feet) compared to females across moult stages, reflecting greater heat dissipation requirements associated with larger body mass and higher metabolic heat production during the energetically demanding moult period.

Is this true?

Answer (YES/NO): NO